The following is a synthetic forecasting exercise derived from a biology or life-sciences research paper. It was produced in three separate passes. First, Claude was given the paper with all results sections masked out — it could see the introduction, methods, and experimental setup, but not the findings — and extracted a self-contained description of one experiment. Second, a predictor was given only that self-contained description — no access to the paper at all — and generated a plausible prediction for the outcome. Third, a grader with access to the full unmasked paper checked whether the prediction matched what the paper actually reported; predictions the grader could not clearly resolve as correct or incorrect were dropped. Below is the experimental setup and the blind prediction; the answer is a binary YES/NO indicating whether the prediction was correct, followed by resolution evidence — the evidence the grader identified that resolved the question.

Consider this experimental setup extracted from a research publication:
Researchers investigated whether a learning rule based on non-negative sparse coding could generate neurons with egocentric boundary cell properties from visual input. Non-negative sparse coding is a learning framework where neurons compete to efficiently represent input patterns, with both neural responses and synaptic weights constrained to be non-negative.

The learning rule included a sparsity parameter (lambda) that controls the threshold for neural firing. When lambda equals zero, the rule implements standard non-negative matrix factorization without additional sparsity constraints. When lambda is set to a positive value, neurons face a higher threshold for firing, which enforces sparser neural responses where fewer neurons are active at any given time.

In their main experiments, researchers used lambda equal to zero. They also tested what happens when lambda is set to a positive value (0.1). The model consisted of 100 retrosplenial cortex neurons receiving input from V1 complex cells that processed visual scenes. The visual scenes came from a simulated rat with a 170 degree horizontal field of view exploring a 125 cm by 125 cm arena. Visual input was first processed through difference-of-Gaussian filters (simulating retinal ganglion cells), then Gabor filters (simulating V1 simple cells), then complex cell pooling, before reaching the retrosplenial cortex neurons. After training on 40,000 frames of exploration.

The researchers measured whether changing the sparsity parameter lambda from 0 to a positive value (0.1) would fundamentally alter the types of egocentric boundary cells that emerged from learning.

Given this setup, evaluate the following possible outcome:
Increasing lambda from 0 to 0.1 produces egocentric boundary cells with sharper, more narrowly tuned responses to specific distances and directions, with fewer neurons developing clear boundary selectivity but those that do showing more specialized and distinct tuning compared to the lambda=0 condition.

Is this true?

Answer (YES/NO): NO